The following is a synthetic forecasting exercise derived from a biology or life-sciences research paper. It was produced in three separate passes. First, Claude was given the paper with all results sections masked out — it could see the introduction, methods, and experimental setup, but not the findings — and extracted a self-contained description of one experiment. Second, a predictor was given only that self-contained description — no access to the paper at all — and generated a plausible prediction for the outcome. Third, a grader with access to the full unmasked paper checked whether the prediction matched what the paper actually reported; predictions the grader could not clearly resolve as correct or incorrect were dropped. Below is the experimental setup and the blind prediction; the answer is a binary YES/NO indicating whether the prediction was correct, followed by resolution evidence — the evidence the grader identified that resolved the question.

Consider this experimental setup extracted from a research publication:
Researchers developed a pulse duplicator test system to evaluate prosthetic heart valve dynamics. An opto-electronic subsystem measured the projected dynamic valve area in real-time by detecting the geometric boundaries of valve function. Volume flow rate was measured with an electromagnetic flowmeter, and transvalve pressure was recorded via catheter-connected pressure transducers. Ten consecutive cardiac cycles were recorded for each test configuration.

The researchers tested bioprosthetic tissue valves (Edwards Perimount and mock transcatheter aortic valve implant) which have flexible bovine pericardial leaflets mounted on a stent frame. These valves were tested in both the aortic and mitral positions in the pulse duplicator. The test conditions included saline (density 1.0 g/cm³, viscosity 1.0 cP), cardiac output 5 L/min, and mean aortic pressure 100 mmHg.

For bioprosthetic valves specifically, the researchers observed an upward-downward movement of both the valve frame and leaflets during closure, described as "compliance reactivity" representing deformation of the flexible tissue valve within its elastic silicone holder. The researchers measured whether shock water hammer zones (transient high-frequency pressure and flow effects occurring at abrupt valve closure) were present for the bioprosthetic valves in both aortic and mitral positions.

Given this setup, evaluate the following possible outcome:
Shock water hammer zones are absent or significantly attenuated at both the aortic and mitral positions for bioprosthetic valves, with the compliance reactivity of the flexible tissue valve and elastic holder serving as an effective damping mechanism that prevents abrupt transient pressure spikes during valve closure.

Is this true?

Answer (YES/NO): YES